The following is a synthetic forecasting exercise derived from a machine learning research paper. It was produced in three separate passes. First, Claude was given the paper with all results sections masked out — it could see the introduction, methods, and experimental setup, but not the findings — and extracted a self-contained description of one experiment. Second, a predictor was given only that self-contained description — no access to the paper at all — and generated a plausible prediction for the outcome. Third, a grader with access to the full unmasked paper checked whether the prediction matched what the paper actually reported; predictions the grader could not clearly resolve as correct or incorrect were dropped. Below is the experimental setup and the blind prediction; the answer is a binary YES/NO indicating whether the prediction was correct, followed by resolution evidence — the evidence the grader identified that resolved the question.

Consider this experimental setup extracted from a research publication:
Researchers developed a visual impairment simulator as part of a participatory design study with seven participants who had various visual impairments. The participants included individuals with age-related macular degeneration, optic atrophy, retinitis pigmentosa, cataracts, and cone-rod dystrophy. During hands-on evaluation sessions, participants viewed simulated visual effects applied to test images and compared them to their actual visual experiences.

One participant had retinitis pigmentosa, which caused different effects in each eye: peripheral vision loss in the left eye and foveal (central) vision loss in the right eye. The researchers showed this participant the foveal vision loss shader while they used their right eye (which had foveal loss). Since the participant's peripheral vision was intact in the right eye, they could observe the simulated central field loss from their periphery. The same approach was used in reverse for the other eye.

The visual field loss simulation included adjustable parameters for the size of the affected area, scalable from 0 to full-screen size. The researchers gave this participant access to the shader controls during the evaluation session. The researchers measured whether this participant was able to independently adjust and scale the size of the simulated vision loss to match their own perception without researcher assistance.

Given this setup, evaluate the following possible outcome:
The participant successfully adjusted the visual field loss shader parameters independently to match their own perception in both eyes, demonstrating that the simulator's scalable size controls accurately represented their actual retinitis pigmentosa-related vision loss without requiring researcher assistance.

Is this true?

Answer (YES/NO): YES